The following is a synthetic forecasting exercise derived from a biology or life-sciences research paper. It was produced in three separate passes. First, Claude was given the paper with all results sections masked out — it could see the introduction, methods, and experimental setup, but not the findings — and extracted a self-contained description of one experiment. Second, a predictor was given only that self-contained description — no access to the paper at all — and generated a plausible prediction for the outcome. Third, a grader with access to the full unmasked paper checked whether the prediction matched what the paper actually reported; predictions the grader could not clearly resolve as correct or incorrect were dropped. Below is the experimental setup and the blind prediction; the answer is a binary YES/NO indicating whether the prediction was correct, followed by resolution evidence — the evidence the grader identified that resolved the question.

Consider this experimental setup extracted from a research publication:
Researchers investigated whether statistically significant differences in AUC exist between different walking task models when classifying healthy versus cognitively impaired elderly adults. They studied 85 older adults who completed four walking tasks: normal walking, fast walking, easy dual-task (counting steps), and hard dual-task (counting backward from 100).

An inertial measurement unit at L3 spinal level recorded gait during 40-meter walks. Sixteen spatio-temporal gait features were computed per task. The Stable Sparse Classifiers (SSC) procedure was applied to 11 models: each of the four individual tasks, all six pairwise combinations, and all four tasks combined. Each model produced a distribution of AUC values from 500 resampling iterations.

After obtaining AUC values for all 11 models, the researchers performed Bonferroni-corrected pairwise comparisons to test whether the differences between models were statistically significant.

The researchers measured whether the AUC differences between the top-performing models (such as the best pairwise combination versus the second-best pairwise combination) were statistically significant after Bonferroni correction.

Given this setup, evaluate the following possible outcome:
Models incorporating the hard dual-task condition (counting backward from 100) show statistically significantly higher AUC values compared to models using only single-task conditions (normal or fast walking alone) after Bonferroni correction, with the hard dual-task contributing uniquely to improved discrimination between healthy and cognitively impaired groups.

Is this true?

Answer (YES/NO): NO